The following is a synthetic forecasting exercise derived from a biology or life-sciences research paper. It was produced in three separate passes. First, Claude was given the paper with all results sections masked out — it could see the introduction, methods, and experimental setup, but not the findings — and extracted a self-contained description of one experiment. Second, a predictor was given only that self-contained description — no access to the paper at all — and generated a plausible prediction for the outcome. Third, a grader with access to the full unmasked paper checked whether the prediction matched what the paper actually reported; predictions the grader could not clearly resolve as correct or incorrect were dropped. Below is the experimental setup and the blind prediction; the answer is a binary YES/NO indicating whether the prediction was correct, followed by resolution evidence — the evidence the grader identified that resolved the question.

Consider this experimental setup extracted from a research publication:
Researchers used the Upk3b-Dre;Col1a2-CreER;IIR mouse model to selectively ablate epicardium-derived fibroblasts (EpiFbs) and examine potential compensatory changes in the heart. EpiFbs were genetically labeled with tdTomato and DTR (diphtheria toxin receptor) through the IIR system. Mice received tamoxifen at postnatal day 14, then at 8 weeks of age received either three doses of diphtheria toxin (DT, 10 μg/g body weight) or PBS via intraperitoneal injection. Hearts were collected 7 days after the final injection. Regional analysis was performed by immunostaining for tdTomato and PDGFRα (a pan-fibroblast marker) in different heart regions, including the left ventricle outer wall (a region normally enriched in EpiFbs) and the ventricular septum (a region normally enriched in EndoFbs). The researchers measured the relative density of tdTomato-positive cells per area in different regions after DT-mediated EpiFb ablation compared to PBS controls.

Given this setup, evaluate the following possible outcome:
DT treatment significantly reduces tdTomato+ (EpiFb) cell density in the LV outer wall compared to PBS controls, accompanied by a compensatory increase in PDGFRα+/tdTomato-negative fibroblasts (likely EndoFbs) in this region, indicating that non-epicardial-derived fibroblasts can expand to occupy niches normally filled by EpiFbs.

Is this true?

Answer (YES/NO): NO